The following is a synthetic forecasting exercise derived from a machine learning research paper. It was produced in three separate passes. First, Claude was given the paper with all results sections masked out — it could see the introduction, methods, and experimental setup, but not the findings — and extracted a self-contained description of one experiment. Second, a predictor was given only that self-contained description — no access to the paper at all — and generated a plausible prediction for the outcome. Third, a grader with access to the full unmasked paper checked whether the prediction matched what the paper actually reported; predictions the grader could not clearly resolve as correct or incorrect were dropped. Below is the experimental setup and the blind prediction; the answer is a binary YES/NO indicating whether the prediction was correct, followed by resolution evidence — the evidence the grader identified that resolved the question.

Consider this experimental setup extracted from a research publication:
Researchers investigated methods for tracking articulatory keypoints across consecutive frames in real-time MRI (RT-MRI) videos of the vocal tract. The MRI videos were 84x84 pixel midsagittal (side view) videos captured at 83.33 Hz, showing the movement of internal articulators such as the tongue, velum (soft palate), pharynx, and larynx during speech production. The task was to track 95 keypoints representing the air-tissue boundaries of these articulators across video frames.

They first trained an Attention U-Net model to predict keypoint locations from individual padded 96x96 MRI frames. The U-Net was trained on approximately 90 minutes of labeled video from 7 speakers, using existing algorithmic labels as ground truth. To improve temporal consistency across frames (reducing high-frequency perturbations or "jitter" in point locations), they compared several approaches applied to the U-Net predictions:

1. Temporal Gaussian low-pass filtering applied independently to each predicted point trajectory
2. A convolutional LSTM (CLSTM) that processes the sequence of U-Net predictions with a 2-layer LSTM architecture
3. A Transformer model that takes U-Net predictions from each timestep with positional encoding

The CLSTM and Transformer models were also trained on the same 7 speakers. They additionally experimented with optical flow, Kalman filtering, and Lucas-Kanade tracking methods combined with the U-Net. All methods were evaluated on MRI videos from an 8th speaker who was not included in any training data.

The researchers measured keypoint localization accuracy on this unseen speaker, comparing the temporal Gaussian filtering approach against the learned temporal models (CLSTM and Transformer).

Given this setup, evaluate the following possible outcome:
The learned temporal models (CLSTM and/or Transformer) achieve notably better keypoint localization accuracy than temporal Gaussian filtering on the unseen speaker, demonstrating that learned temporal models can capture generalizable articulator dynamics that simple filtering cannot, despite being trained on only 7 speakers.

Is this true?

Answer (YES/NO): NO